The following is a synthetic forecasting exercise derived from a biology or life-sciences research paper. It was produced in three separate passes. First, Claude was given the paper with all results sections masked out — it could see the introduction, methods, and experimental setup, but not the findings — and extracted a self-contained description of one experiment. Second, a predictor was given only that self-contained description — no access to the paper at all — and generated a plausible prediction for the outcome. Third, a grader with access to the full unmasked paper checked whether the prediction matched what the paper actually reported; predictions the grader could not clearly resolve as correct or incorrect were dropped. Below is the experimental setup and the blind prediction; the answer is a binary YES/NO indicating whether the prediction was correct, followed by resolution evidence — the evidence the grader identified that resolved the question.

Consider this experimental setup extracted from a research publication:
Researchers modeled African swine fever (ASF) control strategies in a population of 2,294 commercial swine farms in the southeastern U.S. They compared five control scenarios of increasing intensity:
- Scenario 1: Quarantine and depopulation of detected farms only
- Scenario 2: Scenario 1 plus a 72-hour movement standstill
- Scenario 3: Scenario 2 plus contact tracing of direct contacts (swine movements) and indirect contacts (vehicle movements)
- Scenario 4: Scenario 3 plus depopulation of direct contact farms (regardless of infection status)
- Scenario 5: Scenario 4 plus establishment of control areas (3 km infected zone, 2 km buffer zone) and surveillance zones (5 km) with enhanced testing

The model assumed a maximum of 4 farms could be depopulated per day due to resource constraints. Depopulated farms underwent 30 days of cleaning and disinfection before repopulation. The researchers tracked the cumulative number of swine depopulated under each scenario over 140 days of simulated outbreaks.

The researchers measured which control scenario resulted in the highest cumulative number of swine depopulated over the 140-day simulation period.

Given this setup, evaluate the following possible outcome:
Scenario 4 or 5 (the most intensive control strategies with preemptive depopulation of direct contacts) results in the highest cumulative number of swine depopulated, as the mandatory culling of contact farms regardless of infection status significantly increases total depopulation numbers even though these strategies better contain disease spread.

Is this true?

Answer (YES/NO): YES